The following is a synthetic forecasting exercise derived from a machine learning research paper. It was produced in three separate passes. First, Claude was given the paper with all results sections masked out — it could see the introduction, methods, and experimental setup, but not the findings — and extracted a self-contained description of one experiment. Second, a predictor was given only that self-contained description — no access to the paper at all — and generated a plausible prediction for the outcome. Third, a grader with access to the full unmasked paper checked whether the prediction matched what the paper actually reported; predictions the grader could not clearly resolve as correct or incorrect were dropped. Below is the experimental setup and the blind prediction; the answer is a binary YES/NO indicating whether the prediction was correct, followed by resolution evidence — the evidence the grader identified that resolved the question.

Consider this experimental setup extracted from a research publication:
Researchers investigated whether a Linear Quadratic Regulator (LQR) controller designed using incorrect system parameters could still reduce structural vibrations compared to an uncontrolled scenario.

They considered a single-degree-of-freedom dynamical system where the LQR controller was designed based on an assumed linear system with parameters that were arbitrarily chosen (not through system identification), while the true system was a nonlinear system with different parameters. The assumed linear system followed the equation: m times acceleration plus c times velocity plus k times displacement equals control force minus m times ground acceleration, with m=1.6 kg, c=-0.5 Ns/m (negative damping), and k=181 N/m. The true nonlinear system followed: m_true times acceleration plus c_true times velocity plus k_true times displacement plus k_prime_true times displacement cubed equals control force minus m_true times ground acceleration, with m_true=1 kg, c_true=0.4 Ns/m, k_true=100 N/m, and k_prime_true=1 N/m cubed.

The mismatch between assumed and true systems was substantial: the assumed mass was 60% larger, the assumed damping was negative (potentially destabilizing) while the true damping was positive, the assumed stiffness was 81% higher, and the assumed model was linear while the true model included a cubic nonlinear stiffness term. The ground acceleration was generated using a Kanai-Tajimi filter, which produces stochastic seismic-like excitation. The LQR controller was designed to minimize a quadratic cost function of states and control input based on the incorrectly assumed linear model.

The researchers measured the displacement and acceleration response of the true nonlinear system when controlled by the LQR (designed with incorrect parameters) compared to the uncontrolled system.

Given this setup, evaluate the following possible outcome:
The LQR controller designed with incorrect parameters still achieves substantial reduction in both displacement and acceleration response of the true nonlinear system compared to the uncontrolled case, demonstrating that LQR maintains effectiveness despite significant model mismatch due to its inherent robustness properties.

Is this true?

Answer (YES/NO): YES